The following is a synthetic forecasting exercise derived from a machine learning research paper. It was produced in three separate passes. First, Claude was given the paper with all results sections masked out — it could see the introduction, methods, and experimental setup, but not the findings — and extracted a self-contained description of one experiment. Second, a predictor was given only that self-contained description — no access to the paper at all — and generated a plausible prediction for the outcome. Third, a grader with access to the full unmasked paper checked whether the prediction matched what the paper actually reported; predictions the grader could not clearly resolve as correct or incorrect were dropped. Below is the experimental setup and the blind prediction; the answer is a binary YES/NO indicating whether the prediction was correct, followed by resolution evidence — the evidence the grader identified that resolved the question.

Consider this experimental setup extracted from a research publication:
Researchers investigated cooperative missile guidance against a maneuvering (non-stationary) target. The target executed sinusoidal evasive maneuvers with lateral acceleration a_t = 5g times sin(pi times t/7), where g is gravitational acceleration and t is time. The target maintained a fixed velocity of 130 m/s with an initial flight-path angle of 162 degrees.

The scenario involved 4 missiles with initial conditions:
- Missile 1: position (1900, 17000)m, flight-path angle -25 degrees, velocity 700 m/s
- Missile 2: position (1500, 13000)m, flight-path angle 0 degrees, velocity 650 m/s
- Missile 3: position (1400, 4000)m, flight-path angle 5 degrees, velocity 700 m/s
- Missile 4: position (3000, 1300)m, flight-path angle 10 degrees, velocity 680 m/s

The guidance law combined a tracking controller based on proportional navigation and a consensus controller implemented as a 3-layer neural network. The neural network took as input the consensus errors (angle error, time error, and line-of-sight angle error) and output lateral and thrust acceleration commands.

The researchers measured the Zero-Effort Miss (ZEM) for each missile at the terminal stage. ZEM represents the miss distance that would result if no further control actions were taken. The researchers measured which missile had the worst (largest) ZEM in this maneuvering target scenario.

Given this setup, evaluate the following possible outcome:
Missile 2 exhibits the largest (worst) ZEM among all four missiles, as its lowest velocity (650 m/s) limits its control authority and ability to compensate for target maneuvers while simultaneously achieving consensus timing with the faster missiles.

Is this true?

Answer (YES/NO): NO